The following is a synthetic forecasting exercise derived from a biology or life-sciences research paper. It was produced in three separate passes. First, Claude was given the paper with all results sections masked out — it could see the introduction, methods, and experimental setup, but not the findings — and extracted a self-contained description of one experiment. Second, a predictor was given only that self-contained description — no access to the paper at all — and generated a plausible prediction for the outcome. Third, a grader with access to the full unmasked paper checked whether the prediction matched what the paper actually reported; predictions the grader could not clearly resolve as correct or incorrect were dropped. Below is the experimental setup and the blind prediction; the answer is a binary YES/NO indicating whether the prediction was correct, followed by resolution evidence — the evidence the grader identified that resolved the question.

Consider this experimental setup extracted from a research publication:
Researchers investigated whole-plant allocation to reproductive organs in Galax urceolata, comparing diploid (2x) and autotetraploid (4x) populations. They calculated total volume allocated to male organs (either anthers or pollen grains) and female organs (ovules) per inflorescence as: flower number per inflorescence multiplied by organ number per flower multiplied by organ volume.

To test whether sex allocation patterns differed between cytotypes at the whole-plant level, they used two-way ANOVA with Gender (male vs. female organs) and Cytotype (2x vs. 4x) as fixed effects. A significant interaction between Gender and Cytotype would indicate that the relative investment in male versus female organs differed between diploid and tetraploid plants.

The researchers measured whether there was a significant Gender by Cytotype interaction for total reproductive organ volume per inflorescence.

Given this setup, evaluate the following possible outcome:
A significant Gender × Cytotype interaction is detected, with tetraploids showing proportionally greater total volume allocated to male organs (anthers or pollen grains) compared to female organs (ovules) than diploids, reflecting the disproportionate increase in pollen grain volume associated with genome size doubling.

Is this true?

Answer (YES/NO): NO